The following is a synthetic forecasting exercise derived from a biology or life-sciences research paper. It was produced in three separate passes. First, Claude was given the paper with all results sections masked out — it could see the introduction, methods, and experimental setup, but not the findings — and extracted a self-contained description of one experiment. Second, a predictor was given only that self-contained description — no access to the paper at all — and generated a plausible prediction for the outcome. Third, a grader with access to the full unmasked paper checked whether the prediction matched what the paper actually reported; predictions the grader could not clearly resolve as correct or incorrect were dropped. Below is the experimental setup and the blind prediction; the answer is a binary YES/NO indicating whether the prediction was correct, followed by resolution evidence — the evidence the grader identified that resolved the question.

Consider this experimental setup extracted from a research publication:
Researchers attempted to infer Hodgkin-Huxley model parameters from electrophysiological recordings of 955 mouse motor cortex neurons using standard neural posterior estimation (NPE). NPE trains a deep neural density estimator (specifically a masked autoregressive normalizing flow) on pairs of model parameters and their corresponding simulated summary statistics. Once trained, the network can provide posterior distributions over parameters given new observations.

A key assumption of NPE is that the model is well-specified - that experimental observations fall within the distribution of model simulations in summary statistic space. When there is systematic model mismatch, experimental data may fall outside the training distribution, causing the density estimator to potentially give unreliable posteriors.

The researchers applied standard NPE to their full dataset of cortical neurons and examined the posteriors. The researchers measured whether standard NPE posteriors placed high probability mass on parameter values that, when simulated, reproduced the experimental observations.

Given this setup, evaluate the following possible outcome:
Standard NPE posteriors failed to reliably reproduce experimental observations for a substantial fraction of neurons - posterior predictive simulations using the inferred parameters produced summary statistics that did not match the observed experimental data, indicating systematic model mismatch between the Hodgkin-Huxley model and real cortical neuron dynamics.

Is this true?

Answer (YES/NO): YES